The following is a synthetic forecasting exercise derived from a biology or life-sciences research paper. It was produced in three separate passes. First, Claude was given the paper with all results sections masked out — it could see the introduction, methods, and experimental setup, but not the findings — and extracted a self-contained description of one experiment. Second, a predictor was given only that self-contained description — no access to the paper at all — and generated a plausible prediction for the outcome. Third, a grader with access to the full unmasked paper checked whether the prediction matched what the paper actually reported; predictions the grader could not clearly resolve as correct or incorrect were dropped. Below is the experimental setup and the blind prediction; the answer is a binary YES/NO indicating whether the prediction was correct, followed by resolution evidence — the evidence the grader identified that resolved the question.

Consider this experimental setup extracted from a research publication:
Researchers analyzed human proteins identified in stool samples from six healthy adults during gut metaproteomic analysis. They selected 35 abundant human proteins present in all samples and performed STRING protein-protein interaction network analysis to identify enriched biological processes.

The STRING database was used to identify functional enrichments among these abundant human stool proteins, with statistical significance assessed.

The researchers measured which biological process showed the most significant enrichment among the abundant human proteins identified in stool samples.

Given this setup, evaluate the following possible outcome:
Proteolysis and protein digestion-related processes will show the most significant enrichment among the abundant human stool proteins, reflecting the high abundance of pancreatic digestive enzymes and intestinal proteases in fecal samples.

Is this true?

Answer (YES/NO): NO